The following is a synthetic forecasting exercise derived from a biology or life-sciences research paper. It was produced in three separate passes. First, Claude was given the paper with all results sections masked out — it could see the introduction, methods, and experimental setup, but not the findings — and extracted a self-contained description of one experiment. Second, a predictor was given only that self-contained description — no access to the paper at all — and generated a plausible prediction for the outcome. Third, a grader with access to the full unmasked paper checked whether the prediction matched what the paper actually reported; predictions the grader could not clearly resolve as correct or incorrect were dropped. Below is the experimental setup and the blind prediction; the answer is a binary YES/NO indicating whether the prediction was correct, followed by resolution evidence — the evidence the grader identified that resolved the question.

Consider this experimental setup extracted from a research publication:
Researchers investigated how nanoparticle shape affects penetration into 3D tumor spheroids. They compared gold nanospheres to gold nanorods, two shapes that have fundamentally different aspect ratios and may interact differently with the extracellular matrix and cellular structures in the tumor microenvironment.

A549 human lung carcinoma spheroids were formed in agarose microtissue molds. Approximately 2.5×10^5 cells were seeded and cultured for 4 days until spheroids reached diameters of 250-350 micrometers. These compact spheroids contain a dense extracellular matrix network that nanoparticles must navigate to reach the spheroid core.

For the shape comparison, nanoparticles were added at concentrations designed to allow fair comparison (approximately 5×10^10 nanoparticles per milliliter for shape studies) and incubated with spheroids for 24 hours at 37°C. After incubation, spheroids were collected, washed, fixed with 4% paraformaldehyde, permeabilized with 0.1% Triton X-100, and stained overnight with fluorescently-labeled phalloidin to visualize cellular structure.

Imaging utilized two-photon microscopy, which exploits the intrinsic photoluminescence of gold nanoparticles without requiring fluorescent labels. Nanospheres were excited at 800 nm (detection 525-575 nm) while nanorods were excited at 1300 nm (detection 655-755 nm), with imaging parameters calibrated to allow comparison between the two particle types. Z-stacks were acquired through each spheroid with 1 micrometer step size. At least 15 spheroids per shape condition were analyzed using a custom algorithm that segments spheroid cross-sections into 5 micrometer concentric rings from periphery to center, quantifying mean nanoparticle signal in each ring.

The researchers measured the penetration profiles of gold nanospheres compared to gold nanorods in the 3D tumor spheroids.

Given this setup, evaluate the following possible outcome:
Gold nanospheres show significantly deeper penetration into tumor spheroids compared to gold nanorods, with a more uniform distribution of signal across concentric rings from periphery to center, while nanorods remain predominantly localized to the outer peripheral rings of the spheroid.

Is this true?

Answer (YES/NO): YES